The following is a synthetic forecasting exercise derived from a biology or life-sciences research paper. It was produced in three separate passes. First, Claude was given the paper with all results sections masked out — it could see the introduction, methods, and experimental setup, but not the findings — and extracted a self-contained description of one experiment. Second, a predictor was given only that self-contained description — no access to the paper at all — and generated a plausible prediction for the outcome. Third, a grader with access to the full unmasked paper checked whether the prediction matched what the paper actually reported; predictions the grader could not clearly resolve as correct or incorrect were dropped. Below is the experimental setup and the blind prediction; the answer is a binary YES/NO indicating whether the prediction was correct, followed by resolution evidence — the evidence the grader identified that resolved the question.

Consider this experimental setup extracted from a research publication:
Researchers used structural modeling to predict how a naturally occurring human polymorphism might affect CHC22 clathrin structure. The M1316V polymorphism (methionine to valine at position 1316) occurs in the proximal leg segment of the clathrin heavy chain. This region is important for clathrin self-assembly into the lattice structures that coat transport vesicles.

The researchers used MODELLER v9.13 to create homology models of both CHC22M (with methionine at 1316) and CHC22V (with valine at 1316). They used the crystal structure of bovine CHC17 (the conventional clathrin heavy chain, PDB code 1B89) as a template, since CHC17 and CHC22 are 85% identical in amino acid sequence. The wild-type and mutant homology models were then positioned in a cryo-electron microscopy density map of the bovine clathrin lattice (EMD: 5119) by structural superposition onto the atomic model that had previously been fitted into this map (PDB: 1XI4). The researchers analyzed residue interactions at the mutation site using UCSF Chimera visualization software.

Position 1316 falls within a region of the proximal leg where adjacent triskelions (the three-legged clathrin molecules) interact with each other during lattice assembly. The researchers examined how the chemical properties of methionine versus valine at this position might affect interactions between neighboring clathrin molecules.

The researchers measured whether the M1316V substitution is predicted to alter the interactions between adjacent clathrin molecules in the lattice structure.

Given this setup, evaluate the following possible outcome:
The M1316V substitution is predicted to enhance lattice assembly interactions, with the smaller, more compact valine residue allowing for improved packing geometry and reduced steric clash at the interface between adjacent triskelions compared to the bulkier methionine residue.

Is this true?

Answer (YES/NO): NO